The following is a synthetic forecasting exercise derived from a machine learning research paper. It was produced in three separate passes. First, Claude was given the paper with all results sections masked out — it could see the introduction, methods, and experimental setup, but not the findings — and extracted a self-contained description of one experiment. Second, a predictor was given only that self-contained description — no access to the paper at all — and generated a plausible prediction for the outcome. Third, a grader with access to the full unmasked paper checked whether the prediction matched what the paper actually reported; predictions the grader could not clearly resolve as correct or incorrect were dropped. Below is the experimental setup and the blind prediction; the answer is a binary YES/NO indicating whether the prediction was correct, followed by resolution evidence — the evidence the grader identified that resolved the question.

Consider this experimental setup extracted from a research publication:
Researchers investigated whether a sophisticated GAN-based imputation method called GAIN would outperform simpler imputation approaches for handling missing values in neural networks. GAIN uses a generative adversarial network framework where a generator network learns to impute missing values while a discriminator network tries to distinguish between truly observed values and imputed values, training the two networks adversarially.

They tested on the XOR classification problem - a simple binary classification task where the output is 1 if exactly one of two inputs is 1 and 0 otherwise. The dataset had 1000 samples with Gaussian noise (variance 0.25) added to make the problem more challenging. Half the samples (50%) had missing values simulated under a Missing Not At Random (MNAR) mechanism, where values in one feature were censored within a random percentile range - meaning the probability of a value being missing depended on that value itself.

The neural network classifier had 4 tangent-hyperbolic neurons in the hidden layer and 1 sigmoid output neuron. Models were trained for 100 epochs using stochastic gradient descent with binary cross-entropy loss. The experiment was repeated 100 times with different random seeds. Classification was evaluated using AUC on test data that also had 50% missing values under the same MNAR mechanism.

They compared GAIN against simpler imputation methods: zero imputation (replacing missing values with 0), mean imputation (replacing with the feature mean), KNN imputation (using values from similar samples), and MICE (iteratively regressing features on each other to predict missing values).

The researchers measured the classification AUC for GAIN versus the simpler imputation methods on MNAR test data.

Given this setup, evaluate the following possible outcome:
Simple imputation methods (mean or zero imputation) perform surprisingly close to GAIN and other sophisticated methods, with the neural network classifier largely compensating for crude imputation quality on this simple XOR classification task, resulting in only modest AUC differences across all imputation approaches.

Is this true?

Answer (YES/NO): NO